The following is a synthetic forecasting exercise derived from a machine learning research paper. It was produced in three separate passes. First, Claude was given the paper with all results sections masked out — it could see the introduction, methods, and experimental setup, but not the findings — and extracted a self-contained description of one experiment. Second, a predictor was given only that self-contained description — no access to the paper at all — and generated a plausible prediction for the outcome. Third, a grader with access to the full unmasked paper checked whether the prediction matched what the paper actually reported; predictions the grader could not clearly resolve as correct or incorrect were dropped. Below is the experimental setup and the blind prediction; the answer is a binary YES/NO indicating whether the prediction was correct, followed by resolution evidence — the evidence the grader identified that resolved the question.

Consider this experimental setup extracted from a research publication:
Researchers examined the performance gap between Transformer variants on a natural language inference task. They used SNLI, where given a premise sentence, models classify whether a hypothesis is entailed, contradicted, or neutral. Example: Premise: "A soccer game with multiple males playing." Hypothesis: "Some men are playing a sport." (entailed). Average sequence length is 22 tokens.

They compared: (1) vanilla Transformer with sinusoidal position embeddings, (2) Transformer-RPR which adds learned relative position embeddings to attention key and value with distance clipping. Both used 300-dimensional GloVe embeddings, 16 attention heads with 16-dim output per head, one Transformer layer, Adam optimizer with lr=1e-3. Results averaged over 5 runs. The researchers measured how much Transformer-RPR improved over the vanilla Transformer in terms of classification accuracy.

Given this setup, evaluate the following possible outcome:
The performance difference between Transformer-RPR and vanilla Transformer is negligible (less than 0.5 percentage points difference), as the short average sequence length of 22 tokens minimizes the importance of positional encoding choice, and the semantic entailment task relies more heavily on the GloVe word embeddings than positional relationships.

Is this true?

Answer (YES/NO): NO